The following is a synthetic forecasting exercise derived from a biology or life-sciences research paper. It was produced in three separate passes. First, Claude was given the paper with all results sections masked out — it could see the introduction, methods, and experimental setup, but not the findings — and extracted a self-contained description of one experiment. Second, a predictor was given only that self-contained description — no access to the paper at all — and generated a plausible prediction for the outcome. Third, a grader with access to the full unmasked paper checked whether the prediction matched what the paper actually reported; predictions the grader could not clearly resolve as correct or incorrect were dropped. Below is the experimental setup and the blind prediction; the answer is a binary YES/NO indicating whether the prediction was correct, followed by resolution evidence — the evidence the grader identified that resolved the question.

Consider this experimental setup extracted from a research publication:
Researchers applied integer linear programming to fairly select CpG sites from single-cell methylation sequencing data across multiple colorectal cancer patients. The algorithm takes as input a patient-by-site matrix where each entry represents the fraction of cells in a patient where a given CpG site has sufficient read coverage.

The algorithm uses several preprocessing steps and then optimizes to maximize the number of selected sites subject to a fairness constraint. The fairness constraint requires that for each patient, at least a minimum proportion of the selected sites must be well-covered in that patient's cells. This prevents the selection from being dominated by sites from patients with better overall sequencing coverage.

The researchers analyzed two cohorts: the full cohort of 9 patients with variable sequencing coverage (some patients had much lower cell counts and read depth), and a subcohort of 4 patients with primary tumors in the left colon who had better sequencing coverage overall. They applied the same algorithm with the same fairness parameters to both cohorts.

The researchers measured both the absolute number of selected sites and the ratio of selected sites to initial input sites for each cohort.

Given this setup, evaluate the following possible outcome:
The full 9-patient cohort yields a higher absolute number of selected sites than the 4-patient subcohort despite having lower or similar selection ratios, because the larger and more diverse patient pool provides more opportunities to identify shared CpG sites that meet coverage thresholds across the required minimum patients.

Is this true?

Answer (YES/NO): NO